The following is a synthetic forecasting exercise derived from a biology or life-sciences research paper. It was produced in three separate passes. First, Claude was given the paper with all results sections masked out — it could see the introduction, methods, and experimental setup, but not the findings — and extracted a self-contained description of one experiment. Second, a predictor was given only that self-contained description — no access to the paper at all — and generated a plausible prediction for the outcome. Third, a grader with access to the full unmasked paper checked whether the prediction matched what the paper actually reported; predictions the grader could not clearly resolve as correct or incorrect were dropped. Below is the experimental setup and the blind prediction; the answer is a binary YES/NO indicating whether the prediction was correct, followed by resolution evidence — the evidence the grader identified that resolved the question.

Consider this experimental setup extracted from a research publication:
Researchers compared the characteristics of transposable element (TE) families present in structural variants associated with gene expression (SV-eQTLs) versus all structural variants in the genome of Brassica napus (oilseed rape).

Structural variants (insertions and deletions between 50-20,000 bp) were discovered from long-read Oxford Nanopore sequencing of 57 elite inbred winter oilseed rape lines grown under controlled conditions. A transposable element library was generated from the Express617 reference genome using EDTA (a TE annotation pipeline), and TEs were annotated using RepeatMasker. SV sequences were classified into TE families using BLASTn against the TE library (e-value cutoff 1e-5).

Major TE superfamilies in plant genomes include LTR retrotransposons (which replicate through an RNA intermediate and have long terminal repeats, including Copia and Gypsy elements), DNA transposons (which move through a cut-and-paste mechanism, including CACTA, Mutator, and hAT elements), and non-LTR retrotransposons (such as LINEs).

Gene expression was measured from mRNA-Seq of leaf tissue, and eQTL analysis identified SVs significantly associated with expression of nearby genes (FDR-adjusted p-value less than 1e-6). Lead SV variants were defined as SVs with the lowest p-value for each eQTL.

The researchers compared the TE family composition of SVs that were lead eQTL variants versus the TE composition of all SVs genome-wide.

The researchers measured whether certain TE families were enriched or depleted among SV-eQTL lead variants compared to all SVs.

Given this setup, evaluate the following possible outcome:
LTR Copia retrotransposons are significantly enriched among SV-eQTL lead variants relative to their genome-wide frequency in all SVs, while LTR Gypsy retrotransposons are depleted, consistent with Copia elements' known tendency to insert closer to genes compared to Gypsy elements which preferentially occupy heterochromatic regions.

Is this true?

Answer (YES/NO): NO